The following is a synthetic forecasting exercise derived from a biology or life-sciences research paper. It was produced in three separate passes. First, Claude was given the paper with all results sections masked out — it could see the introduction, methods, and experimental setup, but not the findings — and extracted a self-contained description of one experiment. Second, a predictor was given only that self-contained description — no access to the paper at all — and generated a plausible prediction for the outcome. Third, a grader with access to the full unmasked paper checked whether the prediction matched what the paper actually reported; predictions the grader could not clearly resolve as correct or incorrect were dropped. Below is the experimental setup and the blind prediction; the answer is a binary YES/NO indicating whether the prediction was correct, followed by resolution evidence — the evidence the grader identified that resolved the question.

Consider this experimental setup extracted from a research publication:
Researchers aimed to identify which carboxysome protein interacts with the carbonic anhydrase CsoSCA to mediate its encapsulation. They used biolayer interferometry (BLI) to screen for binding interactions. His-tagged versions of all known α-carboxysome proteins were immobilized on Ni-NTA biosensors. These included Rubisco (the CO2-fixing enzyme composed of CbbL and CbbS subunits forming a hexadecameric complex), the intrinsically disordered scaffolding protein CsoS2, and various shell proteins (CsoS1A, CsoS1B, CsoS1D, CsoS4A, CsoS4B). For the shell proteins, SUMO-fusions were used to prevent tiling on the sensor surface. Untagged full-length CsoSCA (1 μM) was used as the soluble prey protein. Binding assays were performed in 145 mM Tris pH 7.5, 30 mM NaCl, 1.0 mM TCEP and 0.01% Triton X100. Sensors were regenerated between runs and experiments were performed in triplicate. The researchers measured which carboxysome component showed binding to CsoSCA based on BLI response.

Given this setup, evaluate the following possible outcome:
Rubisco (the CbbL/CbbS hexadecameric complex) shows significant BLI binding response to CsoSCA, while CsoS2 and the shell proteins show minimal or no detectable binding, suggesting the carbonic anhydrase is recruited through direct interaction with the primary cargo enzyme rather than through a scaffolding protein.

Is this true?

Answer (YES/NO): YES